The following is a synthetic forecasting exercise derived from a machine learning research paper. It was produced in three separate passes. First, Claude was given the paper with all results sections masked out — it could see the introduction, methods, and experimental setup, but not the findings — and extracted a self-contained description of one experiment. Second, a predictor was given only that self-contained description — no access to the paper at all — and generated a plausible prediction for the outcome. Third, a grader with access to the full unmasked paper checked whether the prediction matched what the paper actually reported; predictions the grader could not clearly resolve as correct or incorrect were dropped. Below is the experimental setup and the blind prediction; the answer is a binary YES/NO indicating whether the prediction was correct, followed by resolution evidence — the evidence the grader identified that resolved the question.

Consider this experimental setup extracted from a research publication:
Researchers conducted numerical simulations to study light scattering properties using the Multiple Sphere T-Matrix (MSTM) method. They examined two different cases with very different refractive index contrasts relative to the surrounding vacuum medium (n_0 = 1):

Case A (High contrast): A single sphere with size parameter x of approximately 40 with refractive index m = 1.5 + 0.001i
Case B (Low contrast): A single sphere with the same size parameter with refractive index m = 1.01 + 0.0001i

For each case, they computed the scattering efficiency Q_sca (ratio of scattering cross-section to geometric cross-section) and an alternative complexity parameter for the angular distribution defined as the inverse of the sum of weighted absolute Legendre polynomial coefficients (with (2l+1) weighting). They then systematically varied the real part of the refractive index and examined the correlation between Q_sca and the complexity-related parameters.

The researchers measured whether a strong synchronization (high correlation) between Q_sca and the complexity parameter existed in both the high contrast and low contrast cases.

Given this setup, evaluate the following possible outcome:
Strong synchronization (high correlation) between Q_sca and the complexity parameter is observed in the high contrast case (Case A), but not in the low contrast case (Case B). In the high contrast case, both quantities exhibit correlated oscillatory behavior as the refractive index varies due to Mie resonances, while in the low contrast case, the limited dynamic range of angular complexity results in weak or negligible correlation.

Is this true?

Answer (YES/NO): YES